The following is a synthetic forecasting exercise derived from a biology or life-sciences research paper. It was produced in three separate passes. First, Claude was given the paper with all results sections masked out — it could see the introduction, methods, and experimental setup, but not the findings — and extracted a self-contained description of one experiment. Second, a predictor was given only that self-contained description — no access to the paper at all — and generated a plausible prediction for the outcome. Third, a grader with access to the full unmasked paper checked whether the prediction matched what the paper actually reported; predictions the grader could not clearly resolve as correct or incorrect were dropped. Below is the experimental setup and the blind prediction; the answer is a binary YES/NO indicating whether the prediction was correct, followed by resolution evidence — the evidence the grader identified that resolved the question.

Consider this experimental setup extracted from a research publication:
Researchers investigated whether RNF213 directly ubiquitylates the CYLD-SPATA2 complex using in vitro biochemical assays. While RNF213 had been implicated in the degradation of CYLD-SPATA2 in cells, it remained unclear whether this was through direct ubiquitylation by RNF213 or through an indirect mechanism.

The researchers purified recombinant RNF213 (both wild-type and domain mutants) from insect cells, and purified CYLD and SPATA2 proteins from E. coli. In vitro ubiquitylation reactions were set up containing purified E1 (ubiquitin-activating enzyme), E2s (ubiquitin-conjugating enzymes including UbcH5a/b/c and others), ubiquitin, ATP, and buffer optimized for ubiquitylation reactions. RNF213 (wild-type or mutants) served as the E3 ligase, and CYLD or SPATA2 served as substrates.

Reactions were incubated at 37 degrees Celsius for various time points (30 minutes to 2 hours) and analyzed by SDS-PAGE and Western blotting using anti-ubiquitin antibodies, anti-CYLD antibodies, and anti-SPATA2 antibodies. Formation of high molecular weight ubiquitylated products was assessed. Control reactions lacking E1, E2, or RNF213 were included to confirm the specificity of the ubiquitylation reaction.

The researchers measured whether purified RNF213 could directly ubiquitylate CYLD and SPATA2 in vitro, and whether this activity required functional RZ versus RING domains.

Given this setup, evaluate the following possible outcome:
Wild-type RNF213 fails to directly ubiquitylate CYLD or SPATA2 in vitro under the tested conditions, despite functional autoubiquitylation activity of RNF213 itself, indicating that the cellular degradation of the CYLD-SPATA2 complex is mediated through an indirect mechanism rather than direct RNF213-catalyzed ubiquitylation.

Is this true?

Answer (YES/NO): NO